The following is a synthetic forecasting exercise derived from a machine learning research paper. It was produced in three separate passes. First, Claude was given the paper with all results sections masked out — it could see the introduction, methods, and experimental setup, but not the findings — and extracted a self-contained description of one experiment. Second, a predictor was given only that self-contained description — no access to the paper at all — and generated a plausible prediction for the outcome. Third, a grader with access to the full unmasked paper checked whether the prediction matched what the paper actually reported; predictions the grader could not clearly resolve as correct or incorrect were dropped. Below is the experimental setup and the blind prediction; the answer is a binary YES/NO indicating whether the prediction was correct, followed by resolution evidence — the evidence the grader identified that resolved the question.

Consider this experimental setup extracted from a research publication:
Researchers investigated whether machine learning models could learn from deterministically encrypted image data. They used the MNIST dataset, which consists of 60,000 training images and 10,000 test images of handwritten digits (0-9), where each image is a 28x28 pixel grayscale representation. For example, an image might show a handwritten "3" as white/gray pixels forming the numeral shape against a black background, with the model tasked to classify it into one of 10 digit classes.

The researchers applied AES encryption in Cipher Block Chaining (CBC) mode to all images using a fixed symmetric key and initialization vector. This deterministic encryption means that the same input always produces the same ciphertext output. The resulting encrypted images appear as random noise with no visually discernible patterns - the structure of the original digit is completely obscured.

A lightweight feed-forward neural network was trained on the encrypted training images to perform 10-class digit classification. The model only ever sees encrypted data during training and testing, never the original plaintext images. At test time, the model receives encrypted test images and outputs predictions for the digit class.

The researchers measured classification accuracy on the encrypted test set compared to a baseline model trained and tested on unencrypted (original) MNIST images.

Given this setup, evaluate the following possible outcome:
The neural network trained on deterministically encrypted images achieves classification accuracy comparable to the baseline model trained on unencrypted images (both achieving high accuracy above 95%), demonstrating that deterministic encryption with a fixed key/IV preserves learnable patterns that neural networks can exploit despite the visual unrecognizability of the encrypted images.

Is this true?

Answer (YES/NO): NO